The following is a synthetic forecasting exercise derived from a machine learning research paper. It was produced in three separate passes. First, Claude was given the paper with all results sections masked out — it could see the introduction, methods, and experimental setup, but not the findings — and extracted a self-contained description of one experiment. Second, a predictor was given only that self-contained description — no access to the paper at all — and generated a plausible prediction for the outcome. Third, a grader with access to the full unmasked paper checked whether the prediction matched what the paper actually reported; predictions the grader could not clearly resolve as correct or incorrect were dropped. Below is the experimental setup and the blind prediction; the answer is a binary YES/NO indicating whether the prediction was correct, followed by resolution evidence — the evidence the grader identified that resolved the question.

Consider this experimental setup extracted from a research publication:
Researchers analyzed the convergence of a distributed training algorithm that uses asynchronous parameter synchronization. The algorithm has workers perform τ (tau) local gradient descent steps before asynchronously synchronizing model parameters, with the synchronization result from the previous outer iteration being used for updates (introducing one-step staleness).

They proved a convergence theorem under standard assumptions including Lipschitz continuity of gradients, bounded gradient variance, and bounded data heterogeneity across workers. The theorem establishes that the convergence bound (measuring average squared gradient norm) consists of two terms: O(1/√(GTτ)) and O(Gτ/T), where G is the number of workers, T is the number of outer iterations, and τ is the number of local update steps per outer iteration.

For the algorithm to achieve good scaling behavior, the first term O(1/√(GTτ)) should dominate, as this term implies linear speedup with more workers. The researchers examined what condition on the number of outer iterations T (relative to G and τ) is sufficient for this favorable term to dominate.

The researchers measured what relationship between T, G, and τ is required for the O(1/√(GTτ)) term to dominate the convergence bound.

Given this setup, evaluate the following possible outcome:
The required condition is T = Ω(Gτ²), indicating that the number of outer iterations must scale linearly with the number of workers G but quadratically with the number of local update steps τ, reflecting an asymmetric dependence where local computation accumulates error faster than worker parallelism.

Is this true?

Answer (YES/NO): NO